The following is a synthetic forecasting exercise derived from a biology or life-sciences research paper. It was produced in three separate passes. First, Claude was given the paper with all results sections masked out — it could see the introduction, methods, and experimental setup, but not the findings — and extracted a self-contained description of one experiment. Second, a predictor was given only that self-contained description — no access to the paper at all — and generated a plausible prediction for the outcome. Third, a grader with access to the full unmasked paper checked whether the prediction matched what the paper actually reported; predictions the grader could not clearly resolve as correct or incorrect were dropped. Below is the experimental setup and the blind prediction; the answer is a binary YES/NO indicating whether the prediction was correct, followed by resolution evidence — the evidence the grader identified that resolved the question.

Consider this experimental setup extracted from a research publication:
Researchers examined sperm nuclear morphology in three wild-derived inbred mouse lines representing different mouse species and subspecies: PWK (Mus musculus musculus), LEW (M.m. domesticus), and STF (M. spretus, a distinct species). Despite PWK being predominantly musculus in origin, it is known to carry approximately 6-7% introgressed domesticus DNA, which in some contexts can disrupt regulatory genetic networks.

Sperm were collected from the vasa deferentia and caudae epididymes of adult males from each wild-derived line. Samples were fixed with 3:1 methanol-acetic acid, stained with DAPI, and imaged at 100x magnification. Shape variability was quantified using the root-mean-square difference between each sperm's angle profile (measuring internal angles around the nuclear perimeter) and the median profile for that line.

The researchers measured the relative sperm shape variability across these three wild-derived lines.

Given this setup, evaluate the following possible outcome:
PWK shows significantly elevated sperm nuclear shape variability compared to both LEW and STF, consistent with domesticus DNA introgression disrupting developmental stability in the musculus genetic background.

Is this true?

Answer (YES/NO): NO